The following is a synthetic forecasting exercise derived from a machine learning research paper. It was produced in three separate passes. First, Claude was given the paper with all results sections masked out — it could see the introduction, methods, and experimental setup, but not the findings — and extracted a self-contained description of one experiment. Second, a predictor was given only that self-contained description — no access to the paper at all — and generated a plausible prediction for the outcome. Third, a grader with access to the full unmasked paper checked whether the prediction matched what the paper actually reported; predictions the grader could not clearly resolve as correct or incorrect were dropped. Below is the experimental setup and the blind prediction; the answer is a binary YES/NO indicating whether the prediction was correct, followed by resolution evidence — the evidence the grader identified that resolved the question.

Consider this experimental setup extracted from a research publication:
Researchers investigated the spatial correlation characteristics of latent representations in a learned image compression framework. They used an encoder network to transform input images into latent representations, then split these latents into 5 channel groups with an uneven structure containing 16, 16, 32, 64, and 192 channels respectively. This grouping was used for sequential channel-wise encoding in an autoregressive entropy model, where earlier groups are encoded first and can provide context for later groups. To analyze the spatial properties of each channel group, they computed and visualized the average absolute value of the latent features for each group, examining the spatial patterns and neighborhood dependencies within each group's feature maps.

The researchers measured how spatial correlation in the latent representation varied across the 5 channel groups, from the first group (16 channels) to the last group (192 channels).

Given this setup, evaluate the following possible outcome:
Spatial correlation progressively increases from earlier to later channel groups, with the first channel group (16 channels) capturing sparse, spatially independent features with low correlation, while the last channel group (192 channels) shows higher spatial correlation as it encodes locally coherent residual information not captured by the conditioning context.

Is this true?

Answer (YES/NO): NO